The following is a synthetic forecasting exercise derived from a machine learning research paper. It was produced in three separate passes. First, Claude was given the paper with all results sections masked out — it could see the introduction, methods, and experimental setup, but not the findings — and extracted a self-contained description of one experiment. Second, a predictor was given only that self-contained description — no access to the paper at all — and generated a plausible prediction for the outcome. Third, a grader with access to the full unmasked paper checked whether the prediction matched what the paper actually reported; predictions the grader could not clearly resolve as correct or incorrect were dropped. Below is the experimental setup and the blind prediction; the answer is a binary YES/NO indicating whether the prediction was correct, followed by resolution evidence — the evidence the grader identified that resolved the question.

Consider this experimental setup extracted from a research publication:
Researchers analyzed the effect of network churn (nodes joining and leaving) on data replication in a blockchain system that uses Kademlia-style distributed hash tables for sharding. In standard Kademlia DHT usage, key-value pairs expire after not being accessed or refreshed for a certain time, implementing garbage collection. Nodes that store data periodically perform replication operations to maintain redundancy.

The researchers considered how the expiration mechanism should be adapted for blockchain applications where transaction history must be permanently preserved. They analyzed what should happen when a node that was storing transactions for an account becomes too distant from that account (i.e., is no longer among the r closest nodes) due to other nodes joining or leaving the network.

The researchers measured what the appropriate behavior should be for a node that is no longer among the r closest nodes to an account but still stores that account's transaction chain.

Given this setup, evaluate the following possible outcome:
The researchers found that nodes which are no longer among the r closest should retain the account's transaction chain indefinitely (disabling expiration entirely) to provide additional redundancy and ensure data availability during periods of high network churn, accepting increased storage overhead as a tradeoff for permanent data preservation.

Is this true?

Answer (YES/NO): NO